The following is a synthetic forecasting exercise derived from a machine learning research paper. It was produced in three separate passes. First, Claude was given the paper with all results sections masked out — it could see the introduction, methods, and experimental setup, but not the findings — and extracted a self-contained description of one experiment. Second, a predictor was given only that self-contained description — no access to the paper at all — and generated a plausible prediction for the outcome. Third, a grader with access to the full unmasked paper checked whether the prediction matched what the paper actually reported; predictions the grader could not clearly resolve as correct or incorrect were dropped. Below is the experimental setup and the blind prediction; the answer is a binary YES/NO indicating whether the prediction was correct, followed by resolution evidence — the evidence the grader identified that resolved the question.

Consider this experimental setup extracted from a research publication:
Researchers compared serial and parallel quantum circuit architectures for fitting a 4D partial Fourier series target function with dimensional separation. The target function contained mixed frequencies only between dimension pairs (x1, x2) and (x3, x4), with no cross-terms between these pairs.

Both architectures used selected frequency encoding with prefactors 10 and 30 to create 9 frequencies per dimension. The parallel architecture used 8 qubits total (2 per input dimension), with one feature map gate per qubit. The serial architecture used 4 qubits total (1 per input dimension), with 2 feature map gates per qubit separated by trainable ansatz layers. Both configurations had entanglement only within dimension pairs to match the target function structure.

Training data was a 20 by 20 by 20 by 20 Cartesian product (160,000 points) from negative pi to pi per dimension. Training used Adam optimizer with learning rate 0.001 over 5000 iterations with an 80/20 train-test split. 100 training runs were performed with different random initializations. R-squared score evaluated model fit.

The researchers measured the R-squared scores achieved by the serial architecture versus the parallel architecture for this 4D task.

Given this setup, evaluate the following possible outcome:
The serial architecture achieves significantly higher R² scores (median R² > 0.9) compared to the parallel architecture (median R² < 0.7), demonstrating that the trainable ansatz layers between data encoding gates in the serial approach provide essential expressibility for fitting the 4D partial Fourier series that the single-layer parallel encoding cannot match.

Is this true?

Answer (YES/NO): NO